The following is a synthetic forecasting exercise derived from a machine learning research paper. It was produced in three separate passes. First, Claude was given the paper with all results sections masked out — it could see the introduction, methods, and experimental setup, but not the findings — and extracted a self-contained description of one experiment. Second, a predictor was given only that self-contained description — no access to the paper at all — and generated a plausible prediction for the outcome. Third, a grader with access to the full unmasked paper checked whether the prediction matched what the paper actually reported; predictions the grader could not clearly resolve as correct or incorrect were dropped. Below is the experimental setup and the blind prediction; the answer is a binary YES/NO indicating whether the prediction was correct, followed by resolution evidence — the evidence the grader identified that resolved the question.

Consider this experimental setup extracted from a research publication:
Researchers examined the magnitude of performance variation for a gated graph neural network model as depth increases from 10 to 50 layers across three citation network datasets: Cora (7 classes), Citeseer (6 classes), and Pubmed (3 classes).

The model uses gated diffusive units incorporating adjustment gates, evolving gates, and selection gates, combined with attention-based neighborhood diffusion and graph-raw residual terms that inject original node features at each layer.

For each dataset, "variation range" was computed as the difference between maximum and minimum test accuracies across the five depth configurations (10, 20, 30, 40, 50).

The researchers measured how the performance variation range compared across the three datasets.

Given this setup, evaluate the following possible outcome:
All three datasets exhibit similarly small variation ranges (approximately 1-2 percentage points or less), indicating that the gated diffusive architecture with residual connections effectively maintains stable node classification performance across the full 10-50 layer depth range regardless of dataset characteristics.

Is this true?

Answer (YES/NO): NO